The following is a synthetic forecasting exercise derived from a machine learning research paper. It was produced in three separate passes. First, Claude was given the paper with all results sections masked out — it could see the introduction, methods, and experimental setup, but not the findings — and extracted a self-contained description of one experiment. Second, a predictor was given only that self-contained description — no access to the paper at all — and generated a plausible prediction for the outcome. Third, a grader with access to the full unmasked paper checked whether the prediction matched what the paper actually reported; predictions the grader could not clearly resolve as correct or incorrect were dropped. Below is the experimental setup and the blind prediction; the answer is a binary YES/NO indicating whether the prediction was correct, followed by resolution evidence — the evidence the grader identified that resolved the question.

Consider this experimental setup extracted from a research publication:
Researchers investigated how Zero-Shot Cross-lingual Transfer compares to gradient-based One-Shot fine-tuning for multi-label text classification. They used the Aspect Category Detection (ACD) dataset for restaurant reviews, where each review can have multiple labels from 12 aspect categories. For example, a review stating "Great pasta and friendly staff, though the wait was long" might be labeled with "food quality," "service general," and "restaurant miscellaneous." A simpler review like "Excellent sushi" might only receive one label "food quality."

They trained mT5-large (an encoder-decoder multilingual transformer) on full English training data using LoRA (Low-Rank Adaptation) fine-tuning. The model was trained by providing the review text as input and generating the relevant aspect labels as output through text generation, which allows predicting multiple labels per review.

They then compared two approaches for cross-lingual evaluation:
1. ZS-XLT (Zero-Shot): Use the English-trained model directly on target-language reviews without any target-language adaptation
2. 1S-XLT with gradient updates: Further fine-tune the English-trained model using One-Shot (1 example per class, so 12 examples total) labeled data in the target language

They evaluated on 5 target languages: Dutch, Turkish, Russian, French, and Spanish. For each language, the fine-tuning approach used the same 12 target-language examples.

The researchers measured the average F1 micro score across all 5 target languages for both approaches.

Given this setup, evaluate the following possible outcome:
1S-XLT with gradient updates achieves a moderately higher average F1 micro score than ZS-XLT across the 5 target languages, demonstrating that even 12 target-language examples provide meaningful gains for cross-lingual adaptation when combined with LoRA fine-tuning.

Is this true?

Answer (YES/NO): NO